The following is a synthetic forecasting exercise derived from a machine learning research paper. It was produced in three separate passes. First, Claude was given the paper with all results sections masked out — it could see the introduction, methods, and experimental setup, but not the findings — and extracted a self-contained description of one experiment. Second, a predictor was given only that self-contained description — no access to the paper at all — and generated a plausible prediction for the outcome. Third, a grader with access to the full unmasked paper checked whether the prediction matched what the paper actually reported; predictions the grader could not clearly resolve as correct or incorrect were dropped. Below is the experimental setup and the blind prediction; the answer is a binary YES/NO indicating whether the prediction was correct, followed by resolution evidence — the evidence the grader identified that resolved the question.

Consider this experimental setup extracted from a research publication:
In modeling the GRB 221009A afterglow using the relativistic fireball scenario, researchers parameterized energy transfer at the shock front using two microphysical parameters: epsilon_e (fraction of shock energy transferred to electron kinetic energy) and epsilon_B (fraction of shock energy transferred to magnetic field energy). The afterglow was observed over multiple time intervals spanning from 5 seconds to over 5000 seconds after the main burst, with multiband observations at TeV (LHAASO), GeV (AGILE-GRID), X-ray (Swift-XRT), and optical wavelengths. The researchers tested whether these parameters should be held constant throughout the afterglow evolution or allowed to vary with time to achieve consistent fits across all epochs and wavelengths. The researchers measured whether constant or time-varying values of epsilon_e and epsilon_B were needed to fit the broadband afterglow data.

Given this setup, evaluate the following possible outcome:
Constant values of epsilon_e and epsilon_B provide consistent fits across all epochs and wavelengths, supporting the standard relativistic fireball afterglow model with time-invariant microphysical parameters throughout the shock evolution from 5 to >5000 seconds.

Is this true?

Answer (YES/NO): NO